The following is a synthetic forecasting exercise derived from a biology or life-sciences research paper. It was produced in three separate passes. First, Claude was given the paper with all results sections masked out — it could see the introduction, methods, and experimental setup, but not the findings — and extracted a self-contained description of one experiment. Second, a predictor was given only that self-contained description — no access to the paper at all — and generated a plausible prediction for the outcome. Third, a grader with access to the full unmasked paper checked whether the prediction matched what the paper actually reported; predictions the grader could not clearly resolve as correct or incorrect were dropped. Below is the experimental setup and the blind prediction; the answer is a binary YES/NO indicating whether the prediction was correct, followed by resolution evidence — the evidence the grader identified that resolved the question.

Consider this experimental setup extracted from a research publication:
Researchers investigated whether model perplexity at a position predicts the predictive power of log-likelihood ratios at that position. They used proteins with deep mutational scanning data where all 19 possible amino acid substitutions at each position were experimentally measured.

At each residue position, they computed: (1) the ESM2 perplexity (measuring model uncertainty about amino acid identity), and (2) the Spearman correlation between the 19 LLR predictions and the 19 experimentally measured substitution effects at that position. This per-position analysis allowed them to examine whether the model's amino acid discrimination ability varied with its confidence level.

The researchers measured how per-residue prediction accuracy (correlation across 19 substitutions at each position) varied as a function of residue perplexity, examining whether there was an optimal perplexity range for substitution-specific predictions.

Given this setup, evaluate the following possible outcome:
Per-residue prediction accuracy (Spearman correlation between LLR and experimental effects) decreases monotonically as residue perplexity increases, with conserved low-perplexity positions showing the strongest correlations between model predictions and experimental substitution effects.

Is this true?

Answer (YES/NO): NO